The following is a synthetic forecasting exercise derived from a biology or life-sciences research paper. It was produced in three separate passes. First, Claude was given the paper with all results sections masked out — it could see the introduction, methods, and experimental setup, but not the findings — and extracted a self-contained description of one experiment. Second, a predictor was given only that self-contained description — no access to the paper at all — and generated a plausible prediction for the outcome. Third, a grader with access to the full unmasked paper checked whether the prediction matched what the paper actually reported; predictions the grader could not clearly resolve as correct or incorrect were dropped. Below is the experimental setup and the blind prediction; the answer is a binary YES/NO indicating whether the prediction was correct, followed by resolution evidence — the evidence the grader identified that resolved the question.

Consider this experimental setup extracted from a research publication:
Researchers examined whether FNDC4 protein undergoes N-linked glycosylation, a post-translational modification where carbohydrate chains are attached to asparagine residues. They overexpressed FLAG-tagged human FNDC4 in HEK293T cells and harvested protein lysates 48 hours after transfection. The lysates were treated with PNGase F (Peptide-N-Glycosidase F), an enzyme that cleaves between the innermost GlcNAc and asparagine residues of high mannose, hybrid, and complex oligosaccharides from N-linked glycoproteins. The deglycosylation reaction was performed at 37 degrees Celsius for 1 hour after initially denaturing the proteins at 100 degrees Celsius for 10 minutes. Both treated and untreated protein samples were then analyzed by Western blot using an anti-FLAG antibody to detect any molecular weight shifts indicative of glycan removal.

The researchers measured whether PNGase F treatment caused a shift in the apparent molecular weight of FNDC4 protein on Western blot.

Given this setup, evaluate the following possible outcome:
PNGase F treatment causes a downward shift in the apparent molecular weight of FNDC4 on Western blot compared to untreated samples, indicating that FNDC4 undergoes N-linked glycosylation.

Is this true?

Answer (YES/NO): YES